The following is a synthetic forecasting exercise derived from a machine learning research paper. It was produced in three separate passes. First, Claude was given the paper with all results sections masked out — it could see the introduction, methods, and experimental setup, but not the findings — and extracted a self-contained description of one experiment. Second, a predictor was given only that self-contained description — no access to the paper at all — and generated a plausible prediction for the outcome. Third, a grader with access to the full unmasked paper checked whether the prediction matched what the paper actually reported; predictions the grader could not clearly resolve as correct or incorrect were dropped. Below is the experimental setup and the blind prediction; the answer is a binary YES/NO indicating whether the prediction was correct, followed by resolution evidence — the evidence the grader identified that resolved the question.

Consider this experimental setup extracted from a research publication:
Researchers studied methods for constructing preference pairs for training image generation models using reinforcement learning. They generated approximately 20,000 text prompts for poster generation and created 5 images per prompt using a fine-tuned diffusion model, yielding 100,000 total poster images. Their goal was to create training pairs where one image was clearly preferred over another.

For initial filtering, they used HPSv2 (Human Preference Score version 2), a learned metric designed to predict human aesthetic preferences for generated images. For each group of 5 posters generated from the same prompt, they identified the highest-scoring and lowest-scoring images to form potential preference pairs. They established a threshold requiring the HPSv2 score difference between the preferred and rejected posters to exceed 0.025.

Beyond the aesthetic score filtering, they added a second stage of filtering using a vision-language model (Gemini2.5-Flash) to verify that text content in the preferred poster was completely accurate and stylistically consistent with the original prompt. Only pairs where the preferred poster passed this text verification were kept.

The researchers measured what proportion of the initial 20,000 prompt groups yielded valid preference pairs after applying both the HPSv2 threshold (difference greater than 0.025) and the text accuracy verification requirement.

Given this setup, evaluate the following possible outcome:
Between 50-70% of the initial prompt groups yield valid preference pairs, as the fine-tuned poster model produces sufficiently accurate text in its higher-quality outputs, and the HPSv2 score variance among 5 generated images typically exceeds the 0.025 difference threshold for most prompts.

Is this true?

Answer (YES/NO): NO